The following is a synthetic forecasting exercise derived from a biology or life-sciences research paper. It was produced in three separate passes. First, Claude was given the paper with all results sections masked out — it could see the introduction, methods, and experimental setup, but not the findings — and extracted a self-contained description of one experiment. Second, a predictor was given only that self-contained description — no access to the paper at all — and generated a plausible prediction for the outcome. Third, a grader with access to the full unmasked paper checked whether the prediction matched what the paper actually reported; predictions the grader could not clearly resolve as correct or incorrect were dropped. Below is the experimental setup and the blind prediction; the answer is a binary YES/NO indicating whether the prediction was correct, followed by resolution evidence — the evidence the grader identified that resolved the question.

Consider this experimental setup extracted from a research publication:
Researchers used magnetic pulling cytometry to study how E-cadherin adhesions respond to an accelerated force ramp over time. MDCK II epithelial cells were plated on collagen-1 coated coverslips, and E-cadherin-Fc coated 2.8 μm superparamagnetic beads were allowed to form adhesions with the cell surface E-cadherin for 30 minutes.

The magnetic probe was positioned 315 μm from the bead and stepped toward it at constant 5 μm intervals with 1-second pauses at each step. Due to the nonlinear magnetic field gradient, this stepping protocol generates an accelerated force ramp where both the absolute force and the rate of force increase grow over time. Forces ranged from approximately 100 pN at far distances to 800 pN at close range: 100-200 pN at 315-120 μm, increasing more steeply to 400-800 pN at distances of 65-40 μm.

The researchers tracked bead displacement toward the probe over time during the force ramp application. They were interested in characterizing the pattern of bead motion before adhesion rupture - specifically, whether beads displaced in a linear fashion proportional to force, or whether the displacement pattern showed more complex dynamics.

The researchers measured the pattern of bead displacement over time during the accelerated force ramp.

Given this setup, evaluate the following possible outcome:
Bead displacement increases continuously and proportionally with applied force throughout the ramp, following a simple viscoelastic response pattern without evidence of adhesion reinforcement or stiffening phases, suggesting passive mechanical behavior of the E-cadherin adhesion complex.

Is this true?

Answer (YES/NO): NO